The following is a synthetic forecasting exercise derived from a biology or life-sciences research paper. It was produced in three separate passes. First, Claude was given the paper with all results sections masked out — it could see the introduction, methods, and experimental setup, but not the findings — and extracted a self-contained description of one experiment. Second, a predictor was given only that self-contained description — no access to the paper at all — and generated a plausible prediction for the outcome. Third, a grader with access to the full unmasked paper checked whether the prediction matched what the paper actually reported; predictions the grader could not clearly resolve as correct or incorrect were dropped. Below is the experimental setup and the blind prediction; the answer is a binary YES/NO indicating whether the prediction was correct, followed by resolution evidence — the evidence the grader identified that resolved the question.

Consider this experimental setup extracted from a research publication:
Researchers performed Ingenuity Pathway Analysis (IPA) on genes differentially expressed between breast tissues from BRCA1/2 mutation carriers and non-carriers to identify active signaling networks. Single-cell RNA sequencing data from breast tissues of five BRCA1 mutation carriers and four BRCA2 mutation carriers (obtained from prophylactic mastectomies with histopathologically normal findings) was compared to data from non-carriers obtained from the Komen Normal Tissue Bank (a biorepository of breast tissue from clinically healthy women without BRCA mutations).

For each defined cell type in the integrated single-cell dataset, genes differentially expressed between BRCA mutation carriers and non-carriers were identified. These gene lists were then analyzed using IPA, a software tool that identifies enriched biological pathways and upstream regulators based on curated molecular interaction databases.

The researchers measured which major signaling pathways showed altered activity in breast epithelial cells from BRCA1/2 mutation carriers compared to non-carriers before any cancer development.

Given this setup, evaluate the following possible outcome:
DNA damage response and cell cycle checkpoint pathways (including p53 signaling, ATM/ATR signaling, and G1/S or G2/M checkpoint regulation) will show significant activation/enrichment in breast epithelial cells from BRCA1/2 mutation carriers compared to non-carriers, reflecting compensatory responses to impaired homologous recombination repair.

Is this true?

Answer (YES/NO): NO